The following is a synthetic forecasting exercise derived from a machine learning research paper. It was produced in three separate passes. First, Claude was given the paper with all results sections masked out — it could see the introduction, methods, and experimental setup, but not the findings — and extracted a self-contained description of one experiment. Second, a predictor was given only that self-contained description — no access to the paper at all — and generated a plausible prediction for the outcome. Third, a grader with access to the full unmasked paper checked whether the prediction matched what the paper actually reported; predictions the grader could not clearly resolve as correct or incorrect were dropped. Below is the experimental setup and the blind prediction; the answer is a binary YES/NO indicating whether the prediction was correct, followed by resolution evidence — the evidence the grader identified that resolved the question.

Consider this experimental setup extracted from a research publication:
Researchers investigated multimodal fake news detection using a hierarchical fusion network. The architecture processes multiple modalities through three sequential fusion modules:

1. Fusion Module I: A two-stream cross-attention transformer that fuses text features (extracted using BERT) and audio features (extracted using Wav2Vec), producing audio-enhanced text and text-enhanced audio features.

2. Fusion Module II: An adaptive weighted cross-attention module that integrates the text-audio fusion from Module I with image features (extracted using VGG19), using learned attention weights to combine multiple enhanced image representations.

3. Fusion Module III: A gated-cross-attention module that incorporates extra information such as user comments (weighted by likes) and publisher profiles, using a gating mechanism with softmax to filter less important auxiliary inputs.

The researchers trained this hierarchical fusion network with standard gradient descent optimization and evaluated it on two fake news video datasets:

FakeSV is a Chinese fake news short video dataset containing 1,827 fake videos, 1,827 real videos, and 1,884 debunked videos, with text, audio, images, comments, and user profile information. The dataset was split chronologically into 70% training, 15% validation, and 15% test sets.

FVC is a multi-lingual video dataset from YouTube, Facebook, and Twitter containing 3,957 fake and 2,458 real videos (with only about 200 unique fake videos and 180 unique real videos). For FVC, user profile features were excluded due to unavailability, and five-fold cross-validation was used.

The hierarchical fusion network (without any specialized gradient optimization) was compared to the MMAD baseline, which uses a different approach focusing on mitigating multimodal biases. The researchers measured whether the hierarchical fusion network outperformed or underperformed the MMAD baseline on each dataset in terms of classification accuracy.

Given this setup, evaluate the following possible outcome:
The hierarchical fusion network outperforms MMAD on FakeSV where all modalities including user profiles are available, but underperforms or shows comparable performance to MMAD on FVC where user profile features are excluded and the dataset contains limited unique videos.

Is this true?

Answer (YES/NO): NO